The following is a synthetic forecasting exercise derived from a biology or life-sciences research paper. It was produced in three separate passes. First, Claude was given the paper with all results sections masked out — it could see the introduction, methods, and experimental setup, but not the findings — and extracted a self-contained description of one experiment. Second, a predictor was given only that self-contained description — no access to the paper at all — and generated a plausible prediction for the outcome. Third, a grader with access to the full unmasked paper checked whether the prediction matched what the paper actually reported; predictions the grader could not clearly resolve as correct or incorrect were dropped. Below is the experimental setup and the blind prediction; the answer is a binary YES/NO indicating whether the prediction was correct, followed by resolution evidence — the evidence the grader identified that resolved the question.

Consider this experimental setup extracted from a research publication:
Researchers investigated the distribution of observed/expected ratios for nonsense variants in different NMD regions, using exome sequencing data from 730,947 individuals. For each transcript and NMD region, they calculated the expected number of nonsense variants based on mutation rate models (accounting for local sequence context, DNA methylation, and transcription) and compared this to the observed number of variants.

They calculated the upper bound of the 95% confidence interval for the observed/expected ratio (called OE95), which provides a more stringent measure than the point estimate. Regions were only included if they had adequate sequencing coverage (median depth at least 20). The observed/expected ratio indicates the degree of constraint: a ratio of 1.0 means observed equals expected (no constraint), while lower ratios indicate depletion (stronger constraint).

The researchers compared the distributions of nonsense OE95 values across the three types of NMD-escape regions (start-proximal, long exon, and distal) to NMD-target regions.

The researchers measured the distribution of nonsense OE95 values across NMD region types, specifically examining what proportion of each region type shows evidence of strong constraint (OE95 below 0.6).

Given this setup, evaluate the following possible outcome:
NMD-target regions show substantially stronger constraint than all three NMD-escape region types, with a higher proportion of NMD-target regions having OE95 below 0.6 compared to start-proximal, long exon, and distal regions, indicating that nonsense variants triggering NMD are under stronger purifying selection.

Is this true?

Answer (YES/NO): NO